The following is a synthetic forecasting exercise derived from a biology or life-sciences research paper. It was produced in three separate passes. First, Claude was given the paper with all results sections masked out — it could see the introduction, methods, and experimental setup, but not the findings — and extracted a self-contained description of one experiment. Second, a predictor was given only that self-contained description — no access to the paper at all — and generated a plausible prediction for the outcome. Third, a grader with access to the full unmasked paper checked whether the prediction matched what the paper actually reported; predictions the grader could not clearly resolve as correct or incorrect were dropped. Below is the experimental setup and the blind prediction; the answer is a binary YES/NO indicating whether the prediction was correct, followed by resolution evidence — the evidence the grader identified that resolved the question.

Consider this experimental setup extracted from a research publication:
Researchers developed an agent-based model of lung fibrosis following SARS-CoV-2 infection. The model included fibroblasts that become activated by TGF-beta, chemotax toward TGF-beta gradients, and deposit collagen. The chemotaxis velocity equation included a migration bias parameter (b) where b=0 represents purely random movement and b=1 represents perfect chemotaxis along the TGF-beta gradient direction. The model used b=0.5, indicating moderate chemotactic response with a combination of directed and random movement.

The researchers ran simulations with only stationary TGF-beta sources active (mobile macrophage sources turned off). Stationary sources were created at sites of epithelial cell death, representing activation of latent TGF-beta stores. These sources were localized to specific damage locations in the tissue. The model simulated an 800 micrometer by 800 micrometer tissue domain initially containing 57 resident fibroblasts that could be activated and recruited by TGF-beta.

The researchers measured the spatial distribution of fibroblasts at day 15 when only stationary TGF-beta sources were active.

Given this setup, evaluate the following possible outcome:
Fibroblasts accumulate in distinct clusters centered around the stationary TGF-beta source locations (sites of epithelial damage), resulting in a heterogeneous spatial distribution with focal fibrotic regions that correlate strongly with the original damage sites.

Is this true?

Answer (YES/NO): NO